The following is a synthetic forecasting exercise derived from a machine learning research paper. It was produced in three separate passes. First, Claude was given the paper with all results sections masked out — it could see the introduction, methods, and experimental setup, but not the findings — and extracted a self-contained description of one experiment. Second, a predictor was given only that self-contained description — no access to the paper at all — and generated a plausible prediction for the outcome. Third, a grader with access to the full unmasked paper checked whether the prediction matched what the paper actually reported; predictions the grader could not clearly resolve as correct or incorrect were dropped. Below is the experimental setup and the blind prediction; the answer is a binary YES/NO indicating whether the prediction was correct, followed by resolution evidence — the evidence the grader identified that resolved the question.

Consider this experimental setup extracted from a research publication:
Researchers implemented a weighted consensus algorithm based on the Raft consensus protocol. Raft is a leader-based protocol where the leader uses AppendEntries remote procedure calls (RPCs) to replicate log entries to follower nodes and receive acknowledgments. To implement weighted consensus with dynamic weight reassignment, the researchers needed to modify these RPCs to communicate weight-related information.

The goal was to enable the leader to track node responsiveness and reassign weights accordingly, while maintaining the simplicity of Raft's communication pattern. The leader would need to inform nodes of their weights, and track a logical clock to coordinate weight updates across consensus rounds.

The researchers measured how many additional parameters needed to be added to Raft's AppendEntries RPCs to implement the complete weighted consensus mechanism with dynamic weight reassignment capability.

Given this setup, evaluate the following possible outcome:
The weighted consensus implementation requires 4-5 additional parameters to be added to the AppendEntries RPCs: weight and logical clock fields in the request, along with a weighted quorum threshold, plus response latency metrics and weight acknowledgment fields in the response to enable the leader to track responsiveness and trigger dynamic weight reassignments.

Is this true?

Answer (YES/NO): NO